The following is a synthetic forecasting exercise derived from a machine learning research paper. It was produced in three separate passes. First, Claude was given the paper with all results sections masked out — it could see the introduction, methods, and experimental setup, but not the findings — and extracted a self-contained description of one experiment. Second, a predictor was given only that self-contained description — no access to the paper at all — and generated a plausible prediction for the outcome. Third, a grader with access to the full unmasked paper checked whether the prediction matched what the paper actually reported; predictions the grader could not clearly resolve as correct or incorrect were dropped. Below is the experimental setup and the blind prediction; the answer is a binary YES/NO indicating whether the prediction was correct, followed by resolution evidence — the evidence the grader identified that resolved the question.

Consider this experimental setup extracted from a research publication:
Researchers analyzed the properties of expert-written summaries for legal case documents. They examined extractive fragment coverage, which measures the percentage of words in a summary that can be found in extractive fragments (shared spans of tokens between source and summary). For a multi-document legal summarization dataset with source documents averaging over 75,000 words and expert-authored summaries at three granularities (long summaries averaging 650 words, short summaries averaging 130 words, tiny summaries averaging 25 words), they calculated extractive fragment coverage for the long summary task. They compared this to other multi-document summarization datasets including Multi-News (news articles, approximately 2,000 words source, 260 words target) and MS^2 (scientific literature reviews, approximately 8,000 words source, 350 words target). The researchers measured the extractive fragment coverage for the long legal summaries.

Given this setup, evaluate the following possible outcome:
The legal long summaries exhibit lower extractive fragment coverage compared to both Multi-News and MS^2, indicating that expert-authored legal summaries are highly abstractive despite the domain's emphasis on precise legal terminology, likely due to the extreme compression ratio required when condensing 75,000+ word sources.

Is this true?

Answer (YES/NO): NO